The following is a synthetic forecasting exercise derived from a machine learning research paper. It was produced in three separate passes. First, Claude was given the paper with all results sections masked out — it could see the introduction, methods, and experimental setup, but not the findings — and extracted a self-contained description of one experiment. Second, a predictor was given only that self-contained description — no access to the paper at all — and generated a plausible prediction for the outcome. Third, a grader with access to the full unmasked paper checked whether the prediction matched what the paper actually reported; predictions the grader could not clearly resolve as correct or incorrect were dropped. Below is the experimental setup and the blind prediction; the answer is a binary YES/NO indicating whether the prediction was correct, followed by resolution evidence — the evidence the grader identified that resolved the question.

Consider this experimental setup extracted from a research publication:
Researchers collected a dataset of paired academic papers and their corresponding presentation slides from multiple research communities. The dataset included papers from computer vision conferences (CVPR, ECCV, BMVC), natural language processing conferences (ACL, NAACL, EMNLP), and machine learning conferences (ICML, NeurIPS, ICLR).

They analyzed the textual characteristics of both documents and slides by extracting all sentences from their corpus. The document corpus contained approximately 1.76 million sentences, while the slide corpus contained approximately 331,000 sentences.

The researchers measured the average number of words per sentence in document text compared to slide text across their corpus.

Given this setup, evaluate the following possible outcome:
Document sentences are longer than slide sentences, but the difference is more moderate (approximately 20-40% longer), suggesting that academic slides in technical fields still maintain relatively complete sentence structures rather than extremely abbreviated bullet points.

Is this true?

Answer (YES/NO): NO